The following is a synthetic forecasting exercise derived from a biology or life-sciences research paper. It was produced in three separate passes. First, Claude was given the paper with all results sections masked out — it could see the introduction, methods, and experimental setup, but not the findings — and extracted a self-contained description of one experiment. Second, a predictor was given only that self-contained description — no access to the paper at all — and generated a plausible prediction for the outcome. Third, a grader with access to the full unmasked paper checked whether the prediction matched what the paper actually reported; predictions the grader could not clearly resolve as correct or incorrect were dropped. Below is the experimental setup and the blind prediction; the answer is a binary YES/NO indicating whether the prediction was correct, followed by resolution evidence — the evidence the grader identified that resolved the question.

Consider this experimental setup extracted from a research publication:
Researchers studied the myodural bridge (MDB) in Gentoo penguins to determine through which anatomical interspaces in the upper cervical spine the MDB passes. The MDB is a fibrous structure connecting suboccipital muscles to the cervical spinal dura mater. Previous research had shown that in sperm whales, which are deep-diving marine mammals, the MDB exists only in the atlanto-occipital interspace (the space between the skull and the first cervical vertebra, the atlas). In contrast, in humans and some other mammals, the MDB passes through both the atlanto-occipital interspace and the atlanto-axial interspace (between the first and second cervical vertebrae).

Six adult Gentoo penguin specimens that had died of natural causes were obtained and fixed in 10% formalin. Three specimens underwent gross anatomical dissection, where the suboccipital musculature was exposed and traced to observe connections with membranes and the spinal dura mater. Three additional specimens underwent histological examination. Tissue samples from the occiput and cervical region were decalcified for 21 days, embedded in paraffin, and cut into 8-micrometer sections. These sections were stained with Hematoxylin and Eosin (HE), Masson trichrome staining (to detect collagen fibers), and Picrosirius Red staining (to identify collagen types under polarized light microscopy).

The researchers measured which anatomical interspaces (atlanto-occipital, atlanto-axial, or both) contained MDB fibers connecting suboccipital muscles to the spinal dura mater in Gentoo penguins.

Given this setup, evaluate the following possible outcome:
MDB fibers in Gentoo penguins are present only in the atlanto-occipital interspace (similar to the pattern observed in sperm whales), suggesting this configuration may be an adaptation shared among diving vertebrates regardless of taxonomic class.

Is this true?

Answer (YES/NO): NO